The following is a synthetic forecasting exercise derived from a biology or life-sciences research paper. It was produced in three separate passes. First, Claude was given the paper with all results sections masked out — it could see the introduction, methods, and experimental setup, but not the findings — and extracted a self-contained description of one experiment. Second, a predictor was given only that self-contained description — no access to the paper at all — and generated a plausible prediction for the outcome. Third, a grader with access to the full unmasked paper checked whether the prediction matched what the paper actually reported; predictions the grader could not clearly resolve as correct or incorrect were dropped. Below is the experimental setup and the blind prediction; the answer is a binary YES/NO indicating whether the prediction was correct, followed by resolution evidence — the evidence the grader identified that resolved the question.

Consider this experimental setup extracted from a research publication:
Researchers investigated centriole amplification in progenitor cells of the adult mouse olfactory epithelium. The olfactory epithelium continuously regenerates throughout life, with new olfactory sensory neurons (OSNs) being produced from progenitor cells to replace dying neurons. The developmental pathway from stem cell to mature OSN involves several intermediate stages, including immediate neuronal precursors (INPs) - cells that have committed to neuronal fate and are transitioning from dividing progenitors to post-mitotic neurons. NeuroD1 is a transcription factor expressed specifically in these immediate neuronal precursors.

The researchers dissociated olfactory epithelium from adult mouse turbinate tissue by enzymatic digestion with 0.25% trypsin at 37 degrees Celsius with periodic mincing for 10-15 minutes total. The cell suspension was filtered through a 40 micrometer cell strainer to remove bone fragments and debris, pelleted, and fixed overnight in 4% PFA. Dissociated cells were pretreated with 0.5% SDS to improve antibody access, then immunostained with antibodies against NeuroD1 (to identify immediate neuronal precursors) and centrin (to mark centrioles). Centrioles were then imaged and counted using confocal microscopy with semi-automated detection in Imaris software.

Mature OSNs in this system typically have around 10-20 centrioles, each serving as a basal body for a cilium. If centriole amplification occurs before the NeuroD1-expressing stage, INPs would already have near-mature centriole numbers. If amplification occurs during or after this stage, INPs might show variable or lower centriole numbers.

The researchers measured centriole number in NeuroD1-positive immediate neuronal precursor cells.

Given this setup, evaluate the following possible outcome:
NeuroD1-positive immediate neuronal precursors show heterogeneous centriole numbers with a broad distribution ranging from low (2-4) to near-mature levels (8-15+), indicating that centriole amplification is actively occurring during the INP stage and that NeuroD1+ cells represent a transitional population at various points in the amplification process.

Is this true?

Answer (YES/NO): NO